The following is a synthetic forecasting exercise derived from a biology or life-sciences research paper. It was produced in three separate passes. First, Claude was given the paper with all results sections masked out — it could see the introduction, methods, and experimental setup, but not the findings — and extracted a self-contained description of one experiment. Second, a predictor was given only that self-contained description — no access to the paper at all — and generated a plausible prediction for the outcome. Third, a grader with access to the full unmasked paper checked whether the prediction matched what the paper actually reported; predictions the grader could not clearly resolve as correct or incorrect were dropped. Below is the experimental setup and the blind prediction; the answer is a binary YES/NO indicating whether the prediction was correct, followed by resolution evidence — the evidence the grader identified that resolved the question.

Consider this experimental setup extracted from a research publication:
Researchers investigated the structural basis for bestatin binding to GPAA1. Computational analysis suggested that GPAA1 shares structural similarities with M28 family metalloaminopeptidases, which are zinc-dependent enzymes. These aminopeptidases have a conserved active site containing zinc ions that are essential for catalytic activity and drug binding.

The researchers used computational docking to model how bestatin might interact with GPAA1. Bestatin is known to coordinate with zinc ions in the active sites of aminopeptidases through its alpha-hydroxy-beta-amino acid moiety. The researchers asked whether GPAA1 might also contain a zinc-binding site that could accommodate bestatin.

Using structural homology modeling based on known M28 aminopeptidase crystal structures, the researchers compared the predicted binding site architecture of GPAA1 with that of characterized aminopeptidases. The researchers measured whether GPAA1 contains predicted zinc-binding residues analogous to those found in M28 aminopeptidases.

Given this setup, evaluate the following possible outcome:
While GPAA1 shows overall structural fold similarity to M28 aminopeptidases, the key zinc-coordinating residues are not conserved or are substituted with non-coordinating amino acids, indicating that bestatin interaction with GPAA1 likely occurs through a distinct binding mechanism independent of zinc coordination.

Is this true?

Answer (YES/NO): NO